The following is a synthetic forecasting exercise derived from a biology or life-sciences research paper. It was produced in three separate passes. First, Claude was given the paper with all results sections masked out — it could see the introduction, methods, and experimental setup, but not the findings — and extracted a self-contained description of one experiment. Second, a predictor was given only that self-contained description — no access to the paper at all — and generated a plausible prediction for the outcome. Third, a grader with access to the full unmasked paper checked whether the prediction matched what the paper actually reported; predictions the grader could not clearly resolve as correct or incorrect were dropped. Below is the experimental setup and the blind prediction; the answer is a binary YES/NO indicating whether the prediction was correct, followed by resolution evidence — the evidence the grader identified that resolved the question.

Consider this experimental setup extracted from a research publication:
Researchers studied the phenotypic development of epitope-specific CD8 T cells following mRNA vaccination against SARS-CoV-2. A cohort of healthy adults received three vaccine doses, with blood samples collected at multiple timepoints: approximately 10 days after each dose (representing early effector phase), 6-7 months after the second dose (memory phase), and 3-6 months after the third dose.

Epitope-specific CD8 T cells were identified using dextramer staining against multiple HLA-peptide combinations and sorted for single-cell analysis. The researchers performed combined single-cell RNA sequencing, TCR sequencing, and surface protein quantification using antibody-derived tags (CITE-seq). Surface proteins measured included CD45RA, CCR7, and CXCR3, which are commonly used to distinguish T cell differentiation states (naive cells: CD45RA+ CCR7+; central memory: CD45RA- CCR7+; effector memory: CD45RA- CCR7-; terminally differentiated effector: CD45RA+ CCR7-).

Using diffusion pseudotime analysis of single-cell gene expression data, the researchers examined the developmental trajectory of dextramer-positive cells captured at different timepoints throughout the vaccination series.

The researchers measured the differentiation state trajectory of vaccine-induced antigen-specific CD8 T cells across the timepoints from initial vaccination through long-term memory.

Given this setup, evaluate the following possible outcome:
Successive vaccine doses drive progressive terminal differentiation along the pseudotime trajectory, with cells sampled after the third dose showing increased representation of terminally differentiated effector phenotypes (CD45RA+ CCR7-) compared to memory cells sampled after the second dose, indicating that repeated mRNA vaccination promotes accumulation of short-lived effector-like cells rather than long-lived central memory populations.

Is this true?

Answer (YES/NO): NO